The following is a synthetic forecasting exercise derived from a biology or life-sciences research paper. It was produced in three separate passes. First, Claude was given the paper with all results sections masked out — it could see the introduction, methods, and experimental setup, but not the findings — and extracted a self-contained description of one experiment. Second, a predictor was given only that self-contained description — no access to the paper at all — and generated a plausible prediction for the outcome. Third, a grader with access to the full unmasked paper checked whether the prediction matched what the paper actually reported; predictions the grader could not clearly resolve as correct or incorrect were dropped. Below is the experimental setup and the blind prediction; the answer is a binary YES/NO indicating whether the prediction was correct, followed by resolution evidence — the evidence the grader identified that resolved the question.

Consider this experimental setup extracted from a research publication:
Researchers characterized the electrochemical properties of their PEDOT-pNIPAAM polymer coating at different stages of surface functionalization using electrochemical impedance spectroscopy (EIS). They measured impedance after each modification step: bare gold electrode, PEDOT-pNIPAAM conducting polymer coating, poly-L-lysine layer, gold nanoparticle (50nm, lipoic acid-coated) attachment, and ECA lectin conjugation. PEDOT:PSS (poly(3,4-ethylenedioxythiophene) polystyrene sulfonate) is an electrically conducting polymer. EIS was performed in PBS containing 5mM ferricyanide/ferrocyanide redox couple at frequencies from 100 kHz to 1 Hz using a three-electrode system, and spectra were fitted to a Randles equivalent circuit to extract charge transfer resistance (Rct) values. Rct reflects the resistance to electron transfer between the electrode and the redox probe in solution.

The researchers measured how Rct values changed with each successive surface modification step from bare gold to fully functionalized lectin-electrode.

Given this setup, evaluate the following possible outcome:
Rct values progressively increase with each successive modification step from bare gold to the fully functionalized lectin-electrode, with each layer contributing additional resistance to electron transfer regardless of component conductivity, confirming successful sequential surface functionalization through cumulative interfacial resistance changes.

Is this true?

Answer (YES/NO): NO